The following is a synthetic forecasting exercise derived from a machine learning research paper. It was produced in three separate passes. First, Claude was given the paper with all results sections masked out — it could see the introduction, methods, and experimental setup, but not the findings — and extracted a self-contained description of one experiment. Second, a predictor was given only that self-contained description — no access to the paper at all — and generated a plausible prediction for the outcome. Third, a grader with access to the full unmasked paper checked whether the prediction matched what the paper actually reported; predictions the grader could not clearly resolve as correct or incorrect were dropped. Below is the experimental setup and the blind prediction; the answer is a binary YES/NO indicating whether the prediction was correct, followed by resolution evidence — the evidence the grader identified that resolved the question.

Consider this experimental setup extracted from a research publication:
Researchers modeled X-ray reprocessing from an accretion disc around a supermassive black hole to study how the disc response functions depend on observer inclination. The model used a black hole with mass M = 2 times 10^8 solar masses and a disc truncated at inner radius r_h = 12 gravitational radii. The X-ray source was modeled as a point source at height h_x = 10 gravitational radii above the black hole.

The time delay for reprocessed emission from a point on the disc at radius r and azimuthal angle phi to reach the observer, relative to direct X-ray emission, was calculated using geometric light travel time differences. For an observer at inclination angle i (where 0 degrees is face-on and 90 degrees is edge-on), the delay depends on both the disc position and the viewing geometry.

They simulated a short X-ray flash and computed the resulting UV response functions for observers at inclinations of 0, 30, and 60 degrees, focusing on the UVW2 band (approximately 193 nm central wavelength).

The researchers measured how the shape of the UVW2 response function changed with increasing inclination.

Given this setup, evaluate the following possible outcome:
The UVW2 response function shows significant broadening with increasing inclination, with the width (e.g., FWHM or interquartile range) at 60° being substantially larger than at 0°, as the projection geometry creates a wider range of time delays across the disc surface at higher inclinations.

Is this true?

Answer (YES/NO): YES